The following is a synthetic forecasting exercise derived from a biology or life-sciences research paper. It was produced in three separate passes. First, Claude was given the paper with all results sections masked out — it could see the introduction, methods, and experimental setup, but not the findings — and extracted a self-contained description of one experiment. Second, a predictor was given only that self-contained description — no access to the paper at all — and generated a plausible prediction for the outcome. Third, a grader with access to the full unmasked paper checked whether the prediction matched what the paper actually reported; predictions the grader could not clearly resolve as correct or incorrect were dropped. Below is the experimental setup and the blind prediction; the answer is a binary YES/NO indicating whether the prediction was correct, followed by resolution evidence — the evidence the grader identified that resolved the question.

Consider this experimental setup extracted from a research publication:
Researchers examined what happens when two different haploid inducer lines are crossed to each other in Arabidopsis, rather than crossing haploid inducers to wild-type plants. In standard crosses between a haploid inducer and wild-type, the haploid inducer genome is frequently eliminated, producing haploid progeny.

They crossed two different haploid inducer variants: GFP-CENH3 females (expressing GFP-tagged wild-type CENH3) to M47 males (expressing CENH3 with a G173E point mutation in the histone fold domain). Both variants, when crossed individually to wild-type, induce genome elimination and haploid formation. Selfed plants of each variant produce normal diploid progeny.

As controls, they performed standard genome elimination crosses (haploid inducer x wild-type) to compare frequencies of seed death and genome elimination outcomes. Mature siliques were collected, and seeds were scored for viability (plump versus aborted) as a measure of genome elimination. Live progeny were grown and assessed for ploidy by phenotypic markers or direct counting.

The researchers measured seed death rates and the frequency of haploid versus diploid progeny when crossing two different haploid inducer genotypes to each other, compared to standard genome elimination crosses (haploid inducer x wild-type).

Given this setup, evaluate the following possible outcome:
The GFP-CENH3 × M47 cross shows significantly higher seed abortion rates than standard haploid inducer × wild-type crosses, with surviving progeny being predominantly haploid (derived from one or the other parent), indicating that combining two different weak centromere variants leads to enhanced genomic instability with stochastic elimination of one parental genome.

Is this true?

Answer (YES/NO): NO